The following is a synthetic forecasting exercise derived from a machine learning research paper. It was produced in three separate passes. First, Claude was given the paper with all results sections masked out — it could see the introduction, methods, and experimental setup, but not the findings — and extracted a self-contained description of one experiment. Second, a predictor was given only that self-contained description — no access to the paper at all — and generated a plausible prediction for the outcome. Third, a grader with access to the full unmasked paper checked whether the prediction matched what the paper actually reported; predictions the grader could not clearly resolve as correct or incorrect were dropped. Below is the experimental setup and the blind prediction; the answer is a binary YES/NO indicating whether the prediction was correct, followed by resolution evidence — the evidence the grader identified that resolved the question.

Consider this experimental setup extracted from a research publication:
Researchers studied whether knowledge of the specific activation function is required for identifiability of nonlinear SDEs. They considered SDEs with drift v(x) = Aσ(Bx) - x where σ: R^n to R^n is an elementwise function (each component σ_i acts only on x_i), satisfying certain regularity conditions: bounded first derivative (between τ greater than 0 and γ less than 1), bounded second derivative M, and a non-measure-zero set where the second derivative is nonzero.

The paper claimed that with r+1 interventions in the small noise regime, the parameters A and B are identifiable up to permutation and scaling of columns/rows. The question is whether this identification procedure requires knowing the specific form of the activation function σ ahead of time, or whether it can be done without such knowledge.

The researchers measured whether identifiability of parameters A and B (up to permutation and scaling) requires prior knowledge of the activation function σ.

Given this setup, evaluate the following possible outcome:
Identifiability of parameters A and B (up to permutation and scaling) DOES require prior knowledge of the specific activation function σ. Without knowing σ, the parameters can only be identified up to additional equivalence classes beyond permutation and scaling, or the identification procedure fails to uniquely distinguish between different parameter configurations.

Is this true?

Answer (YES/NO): NO